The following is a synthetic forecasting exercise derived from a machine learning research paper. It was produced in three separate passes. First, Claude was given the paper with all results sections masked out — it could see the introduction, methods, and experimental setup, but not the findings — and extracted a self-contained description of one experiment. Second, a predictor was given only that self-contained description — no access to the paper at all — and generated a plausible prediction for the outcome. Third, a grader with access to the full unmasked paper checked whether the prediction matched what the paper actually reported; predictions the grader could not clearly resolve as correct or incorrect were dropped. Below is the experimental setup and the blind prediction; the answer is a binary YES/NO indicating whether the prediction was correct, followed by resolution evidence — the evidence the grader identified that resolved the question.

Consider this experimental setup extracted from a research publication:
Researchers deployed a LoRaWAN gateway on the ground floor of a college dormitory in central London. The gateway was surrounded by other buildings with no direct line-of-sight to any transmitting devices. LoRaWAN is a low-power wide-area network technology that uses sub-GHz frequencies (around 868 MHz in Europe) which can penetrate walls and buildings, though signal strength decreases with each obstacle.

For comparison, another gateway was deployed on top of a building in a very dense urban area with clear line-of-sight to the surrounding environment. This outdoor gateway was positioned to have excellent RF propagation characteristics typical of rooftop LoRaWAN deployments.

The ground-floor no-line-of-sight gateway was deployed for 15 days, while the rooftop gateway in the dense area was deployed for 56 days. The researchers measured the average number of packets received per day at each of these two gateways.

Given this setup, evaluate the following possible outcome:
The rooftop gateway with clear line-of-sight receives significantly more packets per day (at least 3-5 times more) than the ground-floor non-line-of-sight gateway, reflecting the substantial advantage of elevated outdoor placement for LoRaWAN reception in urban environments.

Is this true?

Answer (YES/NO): YES